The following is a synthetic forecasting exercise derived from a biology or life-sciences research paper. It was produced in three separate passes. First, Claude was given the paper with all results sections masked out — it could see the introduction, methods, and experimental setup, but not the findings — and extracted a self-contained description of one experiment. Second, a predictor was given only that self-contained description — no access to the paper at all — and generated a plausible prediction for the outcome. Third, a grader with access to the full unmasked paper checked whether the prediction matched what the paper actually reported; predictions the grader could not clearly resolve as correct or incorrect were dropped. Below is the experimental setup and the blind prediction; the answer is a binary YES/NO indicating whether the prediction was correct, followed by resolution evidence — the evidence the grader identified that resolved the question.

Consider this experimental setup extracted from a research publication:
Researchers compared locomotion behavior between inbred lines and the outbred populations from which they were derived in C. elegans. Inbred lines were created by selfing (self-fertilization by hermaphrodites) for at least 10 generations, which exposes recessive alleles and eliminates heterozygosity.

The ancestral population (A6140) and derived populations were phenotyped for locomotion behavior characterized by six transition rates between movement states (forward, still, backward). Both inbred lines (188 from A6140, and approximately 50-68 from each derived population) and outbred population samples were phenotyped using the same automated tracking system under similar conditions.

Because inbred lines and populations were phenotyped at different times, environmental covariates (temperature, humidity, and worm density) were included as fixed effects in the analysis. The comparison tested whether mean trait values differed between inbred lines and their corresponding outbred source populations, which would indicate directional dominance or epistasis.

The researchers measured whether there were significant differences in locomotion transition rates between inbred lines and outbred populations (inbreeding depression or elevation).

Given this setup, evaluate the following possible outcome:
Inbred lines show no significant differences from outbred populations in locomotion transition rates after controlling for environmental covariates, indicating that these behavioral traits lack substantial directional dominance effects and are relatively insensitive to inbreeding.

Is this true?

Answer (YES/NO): YES